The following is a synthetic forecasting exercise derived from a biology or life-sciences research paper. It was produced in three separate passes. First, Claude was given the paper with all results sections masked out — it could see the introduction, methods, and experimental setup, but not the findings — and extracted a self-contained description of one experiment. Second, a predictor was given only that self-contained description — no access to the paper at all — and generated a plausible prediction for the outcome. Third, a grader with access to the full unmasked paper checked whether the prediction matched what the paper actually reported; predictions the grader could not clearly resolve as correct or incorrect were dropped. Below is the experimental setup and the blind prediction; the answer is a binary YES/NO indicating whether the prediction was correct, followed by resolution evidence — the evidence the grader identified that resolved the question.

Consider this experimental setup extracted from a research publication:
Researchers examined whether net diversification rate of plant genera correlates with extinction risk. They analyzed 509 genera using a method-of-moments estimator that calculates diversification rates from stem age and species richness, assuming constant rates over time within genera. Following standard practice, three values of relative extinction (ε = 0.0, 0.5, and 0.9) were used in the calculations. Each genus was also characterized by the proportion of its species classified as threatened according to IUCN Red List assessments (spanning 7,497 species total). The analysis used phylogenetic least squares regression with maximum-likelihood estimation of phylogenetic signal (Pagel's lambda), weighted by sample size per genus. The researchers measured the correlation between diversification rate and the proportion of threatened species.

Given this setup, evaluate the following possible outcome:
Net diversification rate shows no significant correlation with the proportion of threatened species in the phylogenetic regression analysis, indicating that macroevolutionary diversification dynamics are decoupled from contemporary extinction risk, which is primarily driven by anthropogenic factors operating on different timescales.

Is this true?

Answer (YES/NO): NO